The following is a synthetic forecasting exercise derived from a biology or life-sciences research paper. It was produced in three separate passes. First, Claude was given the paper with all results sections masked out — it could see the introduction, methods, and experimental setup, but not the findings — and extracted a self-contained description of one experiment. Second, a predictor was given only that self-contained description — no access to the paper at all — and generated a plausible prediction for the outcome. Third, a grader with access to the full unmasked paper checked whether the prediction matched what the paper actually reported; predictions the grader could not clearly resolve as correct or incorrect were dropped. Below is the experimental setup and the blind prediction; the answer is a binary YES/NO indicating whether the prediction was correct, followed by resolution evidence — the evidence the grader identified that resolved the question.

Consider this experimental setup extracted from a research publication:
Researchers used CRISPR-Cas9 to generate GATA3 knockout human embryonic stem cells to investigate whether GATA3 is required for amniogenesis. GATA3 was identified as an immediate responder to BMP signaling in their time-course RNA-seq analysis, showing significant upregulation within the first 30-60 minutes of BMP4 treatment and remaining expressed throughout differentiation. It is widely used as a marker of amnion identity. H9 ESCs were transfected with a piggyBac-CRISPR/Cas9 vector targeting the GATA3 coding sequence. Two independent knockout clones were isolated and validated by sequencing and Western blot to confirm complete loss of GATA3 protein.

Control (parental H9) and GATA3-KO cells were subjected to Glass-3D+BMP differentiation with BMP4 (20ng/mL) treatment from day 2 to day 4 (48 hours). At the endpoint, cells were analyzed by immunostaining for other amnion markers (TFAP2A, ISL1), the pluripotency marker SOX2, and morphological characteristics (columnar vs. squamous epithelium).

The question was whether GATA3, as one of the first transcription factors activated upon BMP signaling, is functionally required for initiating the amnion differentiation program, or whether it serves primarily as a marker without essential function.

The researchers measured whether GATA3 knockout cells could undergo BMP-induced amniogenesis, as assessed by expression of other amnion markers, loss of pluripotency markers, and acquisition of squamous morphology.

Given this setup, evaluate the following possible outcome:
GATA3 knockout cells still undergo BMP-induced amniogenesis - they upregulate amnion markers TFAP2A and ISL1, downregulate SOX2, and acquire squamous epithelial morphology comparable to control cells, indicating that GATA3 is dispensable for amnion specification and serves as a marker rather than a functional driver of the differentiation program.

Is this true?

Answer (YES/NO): YES